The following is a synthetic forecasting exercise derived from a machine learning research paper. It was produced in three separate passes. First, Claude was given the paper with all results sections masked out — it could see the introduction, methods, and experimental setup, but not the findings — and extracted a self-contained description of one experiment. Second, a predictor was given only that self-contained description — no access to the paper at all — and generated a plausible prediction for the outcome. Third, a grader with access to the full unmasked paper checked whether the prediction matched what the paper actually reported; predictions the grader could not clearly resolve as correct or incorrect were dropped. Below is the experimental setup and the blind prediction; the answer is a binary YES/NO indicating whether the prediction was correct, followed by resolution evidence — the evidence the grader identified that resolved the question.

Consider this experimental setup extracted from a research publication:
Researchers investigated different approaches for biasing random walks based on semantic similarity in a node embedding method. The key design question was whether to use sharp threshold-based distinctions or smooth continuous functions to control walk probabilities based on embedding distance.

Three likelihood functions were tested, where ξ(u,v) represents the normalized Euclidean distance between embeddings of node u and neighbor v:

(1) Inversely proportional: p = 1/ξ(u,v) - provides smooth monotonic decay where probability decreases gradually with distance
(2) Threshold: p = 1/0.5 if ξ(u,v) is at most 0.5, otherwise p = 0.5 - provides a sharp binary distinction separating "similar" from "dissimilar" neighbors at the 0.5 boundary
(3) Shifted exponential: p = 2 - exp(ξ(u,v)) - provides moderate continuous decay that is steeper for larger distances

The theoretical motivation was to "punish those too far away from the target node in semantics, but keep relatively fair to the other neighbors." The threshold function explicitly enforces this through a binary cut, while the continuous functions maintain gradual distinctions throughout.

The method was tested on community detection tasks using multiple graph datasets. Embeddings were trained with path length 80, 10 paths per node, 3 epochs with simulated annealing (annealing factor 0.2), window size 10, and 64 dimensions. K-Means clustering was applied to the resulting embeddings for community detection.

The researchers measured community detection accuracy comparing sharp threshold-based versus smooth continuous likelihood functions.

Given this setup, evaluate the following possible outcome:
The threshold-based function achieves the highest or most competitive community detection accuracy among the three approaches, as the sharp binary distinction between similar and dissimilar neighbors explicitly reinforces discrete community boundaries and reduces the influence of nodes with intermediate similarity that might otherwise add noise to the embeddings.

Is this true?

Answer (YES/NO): NO